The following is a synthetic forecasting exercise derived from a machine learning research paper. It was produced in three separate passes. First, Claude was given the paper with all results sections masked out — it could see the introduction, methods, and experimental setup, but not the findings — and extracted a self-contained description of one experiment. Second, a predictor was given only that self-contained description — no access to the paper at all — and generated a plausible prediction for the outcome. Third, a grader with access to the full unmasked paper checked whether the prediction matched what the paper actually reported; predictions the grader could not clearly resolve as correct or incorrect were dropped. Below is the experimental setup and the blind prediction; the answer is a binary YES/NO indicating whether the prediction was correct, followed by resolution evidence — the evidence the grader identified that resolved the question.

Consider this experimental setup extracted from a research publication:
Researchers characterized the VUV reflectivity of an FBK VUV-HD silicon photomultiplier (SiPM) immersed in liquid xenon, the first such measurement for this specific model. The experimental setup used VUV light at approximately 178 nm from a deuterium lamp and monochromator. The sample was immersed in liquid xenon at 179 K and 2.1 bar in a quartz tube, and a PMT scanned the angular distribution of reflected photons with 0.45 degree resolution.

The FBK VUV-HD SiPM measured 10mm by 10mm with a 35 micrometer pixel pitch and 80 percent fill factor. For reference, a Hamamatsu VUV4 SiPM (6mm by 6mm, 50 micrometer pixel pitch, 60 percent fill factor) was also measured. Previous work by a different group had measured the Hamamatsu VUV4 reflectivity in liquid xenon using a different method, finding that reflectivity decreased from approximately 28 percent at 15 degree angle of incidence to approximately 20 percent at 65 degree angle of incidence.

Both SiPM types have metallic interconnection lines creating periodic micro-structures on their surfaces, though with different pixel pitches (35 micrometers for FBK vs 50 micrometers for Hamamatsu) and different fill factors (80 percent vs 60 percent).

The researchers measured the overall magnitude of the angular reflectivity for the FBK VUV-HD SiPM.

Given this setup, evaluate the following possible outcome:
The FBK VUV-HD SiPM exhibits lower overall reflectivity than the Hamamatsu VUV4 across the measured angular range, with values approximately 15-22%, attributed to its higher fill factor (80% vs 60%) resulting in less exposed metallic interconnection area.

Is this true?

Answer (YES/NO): NO